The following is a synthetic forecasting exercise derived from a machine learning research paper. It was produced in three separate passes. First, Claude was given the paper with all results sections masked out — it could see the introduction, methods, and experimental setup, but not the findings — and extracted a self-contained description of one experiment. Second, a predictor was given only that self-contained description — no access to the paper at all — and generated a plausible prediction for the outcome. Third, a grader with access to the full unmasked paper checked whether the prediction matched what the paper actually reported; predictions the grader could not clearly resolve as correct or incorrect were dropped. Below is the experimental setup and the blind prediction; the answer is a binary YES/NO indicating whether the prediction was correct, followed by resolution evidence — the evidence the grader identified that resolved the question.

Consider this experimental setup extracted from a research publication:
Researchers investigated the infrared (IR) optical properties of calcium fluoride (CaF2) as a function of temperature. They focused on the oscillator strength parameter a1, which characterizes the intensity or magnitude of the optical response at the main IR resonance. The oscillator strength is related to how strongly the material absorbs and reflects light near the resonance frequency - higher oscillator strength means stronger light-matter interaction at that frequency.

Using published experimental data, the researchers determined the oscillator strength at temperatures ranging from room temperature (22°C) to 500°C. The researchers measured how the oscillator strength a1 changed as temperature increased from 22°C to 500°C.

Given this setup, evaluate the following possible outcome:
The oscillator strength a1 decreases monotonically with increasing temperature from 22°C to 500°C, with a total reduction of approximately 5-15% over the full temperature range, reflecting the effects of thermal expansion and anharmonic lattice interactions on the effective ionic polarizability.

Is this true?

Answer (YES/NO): NO